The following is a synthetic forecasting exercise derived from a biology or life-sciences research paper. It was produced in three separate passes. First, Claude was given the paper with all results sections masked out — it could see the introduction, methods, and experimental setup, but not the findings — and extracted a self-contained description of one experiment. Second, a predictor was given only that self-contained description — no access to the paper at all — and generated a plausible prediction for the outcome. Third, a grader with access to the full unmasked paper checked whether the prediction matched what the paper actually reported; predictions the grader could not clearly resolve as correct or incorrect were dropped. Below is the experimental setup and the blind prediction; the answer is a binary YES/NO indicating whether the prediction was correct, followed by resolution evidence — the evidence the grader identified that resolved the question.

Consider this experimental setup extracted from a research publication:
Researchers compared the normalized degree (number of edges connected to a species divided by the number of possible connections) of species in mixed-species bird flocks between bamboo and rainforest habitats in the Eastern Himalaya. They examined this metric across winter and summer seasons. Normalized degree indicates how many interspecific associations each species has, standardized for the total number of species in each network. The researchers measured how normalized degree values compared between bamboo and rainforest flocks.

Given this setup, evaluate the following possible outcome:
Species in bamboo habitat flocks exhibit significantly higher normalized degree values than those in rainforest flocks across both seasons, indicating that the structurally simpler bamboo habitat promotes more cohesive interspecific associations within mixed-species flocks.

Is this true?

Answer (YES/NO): NO